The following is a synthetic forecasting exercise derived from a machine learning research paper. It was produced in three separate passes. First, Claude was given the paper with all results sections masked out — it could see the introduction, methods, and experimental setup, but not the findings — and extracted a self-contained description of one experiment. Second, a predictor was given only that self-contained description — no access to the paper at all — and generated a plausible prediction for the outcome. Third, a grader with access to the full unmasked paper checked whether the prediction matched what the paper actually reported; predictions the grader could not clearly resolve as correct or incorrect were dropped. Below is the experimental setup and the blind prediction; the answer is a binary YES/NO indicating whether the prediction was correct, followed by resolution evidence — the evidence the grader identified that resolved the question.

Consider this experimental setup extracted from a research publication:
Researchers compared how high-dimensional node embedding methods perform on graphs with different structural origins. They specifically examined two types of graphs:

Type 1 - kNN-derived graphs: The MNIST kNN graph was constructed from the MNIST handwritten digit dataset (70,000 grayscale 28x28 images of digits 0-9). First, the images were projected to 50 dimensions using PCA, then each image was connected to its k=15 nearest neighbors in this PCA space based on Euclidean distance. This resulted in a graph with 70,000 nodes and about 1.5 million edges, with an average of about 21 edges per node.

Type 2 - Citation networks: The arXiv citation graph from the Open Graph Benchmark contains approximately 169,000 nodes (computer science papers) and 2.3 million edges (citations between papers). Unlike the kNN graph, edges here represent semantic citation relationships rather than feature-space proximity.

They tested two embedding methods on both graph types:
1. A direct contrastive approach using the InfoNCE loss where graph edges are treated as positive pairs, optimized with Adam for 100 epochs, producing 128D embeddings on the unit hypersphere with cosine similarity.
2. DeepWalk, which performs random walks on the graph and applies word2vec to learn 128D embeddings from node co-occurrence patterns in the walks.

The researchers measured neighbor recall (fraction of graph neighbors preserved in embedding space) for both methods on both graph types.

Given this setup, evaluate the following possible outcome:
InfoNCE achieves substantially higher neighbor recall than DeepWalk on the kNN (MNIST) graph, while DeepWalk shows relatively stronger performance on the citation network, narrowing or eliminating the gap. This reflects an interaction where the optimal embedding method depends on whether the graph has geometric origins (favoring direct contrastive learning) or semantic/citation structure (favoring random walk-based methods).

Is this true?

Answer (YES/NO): NO